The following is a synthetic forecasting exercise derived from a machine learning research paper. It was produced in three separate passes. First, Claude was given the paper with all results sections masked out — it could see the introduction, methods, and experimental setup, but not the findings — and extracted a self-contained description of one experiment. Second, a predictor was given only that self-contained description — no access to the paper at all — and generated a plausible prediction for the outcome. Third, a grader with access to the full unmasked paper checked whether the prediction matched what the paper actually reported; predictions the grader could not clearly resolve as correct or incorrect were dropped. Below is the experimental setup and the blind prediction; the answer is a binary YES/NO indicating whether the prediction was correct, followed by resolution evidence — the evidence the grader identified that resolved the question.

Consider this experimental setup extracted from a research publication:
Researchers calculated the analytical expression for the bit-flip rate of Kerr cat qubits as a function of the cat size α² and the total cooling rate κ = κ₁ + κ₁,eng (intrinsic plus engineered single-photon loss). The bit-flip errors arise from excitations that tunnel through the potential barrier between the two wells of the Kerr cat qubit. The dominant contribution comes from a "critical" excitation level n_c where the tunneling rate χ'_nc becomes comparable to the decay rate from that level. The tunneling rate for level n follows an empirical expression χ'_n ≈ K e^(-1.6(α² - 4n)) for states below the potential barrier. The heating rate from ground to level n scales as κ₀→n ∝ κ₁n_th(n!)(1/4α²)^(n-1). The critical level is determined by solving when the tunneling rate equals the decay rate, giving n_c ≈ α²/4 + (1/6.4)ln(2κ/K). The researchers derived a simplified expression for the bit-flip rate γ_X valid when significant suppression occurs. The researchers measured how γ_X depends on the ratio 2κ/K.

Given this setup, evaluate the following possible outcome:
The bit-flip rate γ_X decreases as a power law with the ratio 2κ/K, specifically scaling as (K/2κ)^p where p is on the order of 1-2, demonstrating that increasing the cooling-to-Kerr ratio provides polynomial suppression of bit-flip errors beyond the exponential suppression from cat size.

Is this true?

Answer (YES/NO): NO